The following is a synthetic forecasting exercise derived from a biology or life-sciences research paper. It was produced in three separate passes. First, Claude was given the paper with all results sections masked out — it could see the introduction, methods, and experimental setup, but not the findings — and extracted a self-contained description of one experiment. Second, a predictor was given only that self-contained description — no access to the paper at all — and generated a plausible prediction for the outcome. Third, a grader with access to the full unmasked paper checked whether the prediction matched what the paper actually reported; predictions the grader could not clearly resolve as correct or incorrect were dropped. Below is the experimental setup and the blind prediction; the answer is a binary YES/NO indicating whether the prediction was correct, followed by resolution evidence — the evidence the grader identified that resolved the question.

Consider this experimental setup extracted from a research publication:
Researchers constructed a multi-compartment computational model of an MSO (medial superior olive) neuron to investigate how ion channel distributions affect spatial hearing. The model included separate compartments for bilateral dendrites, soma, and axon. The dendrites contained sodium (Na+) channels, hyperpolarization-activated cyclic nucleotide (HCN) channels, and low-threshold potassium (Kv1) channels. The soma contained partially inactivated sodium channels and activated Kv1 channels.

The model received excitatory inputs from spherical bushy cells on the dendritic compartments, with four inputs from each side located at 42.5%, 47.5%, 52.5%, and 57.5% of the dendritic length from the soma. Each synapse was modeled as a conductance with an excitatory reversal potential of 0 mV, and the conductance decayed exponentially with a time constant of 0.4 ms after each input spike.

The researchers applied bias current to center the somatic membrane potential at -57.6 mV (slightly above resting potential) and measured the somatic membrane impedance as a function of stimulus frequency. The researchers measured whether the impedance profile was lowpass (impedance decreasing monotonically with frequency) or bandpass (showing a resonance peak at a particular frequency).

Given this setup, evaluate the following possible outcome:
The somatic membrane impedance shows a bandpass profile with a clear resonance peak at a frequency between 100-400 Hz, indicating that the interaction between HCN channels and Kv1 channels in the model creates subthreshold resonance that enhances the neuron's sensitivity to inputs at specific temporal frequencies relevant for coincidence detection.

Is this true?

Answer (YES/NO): NO